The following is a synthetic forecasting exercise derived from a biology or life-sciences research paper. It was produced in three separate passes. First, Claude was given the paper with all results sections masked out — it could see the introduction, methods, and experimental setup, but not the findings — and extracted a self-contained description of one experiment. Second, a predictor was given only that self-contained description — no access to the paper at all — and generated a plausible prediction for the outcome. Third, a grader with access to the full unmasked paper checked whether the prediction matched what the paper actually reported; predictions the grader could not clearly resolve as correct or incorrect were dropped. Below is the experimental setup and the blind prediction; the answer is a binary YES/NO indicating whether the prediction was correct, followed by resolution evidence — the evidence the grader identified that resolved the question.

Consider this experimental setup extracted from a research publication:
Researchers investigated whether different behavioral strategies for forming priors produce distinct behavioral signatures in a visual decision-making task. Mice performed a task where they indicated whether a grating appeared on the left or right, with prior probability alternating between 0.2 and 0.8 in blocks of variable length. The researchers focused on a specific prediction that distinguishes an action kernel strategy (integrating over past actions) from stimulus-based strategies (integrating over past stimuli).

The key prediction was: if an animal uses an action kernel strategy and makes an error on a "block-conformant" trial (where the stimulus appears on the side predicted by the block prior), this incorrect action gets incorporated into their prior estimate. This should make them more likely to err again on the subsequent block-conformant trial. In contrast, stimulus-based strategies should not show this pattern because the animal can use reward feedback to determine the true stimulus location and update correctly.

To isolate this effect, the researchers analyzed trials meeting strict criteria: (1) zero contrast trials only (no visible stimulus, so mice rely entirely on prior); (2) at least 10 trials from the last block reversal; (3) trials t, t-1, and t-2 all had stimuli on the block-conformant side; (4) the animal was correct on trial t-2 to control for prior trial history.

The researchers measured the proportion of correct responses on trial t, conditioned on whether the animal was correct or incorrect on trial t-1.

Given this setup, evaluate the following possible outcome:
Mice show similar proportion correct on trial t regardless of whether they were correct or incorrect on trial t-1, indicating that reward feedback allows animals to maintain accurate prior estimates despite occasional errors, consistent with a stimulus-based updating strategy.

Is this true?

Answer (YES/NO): NO